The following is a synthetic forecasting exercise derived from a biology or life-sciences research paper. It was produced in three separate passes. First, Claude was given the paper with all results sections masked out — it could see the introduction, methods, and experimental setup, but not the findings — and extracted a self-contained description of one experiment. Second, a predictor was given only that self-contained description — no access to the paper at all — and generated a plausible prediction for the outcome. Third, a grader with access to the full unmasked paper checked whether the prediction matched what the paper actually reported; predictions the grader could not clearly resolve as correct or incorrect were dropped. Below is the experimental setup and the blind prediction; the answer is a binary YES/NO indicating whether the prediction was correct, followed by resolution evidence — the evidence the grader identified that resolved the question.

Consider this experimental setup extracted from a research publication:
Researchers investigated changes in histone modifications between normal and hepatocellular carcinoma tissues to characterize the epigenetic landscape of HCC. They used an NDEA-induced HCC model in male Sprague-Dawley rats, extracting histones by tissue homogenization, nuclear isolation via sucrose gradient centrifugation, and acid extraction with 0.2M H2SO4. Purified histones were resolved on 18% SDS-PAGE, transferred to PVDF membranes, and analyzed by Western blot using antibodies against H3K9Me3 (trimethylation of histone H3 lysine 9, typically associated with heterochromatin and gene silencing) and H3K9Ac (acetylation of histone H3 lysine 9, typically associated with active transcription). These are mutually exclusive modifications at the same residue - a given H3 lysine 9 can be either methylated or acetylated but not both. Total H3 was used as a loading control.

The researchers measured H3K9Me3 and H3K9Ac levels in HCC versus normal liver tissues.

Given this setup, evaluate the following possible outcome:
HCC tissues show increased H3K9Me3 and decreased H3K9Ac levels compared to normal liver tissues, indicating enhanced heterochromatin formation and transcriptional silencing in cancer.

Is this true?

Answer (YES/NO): YES